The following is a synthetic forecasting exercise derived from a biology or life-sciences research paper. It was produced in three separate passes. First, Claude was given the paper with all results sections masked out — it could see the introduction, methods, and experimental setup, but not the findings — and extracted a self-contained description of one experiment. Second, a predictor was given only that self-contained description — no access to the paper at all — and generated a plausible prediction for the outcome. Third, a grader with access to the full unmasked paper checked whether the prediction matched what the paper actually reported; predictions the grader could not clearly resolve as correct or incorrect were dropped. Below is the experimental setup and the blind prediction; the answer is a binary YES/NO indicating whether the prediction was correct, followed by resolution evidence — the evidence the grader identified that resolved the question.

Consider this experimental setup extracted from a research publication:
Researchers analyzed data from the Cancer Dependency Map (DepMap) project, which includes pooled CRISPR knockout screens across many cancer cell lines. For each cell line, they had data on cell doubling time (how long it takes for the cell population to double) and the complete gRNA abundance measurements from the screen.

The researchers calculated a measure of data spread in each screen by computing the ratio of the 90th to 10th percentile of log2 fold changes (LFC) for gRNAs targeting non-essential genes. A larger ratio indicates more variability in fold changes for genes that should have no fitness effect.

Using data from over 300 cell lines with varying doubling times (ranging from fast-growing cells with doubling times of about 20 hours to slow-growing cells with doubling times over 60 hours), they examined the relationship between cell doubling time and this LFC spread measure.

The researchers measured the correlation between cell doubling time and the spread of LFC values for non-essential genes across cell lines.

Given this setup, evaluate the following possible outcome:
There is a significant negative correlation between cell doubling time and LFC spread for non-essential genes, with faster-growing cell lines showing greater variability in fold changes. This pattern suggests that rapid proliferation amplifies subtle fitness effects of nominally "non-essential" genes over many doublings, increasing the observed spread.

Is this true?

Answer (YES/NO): YES